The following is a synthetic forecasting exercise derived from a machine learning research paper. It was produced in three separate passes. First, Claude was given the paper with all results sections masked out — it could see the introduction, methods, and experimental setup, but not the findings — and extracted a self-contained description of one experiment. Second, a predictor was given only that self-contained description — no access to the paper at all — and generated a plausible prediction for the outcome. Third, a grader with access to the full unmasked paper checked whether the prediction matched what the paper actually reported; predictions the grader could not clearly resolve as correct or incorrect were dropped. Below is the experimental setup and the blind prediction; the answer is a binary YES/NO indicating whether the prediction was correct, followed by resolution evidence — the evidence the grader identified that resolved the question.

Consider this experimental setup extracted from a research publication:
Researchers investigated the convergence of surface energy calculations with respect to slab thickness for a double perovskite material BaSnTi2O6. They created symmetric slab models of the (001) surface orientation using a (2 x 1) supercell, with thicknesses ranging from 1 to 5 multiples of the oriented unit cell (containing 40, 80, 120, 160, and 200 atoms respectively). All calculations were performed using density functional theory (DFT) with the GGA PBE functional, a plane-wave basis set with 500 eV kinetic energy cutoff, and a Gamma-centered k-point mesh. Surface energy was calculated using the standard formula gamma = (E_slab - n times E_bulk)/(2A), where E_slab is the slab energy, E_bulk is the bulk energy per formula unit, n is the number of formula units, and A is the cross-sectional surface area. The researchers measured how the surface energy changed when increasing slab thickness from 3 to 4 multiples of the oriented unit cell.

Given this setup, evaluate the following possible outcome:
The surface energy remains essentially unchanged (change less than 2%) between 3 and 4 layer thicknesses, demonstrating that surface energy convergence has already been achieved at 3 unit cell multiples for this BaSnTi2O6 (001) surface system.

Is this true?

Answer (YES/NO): NO